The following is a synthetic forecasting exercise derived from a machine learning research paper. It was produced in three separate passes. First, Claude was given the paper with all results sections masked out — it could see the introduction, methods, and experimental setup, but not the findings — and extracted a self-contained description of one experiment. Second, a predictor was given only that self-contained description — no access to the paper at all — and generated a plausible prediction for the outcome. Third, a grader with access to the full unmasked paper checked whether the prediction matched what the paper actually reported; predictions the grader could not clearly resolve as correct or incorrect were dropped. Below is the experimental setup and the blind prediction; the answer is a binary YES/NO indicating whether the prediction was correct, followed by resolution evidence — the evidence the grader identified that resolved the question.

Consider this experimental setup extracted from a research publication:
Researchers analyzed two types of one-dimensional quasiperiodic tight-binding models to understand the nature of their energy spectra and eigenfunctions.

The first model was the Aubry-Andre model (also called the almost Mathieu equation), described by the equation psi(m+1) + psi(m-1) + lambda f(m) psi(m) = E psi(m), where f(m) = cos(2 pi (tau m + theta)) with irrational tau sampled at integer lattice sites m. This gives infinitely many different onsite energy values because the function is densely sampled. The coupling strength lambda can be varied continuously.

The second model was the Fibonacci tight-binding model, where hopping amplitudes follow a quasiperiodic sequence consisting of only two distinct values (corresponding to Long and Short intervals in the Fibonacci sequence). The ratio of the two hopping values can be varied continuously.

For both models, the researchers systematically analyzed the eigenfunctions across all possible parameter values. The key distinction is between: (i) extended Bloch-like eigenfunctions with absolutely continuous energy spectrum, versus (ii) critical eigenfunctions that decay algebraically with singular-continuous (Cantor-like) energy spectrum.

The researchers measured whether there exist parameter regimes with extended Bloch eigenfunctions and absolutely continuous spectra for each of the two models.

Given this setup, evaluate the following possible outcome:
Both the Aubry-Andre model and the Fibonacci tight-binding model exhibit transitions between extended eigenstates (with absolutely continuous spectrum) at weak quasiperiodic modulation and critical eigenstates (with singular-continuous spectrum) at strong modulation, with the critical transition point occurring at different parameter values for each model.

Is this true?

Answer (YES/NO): NO